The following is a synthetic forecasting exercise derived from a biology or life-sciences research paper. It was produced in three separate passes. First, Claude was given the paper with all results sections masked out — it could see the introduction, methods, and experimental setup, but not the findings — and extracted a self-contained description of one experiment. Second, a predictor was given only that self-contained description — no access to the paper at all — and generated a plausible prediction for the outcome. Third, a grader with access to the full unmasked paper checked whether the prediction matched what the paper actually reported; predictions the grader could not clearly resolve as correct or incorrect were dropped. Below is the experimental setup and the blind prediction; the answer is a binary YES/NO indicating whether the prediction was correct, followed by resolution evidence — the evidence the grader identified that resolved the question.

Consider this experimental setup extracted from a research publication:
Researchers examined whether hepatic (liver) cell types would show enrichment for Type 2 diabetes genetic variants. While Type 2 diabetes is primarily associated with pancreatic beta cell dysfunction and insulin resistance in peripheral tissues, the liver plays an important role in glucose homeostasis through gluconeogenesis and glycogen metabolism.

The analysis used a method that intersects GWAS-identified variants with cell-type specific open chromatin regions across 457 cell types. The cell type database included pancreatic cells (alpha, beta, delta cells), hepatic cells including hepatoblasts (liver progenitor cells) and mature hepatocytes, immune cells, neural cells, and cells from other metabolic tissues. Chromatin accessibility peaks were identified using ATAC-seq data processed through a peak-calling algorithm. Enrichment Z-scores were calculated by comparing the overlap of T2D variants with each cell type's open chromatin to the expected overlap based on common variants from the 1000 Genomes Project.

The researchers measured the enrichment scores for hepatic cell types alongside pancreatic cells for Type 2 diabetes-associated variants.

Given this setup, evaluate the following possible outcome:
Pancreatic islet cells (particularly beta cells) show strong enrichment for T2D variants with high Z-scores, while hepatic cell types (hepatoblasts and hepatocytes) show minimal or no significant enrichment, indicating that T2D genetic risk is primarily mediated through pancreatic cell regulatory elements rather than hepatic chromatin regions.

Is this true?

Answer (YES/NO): NO